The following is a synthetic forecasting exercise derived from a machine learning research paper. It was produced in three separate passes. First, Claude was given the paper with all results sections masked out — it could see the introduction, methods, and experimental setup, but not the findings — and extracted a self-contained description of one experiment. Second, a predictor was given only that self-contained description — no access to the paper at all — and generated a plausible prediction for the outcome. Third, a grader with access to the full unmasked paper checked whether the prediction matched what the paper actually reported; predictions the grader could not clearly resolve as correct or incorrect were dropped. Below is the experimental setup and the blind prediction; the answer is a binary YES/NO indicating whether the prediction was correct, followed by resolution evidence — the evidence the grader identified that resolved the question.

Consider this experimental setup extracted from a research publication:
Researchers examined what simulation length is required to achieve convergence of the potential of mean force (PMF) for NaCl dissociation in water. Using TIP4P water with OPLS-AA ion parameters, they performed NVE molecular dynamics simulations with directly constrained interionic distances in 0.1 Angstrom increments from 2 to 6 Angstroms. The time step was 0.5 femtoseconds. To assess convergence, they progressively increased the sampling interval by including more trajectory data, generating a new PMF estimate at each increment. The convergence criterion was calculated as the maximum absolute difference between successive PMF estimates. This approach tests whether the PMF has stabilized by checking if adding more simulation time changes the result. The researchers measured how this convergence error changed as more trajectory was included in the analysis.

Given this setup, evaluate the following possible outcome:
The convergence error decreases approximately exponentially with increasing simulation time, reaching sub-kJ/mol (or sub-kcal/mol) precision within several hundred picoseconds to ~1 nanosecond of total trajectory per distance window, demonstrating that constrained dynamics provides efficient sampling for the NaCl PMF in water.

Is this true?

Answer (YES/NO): NO